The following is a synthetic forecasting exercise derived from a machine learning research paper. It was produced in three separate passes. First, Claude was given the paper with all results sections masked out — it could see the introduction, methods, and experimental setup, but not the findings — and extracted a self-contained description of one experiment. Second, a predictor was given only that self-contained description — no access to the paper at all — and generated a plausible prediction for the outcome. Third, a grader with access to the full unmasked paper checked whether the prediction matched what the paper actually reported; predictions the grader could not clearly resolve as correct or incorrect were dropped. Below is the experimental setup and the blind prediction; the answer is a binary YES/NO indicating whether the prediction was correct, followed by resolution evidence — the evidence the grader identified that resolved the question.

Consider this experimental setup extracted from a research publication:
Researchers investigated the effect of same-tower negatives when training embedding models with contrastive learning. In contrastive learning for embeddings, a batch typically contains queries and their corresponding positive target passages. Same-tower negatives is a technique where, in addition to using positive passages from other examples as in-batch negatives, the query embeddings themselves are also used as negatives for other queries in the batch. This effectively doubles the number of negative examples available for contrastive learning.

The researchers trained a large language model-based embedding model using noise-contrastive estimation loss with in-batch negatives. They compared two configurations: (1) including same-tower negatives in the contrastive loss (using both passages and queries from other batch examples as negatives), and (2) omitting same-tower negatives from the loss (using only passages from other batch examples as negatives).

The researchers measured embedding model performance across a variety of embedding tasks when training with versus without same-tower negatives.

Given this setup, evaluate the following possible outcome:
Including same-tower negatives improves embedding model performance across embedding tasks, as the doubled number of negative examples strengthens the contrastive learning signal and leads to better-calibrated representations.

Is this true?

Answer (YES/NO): NO